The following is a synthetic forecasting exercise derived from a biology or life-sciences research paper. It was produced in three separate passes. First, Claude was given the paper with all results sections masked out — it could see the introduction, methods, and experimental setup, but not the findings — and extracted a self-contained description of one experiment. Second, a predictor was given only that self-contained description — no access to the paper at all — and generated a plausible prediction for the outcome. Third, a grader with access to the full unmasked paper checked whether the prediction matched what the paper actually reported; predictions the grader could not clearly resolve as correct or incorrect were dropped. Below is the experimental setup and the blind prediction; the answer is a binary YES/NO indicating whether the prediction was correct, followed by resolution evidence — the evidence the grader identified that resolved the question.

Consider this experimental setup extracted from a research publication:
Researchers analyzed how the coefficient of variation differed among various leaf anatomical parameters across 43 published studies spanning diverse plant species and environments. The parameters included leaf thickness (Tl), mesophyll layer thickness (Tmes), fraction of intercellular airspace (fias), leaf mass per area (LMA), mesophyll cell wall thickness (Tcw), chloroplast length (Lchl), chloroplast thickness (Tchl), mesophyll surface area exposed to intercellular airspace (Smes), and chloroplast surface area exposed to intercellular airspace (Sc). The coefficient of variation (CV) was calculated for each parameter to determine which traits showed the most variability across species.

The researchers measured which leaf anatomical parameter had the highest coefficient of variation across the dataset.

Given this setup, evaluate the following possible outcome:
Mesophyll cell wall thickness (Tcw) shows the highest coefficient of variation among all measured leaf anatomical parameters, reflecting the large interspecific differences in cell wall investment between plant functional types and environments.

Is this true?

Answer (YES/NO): NO